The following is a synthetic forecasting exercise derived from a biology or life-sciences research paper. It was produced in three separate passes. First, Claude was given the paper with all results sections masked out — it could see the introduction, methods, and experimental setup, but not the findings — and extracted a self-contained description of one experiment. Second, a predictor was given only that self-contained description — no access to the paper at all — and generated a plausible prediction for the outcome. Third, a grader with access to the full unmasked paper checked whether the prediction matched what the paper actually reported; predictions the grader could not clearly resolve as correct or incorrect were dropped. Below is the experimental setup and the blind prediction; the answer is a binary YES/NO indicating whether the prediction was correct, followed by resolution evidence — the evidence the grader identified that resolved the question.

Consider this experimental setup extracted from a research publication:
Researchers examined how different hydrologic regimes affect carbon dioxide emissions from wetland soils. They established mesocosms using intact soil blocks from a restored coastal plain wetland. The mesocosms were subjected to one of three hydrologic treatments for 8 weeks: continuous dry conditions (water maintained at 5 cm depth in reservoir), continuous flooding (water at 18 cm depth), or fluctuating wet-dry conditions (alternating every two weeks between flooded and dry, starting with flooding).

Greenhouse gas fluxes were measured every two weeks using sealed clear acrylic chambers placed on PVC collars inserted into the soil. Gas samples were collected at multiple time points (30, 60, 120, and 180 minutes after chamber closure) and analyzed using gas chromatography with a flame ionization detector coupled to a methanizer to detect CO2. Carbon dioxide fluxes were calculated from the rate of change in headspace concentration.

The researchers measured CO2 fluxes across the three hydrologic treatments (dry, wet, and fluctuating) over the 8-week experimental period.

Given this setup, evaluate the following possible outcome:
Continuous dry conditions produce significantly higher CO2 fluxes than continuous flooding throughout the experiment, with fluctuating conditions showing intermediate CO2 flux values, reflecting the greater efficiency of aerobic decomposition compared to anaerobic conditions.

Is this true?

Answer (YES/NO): NO